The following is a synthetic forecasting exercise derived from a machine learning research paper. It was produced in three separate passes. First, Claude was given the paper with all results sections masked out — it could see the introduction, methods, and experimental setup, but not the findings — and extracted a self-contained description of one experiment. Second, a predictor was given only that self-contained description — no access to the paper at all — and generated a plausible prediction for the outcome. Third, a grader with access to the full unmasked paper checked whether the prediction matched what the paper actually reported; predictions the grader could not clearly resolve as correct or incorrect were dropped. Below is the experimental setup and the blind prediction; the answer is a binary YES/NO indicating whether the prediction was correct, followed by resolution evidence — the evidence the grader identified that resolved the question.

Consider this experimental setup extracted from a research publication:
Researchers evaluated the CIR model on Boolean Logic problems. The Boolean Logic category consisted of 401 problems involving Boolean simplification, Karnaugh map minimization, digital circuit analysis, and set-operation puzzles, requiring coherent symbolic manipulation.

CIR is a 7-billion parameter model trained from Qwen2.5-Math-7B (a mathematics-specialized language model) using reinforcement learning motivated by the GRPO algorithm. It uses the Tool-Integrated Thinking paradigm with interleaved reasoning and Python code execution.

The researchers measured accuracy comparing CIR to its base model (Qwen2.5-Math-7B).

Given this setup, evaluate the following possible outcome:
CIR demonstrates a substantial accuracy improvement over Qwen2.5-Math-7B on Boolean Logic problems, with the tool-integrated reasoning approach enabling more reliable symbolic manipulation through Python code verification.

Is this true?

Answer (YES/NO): YES